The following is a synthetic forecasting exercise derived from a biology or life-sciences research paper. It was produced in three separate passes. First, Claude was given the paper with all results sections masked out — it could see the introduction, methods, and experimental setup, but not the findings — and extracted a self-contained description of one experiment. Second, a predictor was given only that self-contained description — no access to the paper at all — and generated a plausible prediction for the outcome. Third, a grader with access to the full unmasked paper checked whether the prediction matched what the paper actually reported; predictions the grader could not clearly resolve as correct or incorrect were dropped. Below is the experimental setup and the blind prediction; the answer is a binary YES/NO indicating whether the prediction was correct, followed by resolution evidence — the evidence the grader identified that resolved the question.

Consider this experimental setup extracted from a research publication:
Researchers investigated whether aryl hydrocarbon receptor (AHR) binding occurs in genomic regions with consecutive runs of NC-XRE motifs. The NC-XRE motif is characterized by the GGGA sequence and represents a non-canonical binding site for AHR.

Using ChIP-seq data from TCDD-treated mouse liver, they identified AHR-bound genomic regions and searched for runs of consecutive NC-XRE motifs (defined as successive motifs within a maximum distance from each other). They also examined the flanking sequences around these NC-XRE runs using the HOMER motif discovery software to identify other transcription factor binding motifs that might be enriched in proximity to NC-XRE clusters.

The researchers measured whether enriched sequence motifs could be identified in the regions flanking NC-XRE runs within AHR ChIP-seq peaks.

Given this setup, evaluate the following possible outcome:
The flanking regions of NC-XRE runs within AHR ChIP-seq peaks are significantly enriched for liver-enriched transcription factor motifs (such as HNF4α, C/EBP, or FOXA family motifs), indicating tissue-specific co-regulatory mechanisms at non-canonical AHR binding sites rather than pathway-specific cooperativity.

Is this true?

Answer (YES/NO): NO